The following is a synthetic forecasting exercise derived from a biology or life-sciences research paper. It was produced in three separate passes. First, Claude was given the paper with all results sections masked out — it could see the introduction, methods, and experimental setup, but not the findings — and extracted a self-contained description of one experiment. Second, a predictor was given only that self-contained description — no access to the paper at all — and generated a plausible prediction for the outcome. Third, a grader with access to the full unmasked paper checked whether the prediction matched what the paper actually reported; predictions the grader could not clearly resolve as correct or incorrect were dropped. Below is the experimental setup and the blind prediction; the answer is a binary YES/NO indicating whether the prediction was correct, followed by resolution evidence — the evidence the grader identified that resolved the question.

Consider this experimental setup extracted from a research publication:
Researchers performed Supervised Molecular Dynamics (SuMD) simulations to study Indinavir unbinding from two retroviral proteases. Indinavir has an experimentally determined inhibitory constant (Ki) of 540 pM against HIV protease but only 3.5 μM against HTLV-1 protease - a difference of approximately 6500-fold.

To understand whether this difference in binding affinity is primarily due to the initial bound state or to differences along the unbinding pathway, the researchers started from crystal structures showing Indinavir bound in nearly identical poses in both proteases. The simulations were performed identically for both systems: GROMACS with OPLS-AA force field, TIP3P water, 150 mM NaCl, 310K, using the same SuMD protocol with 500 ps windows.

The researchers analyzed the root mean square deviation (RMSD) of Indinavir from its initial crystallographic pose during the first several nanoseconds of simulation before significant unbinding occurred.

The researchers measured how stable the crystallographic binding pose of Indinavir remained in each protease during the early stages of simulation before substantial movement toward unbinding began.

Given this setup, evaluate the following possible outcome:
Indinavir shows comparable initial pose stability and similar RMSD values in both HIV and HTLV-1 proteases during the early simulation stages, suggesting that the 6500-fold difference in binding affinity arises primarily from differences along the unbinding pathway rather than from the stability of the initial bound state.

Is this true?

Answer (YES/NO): YES